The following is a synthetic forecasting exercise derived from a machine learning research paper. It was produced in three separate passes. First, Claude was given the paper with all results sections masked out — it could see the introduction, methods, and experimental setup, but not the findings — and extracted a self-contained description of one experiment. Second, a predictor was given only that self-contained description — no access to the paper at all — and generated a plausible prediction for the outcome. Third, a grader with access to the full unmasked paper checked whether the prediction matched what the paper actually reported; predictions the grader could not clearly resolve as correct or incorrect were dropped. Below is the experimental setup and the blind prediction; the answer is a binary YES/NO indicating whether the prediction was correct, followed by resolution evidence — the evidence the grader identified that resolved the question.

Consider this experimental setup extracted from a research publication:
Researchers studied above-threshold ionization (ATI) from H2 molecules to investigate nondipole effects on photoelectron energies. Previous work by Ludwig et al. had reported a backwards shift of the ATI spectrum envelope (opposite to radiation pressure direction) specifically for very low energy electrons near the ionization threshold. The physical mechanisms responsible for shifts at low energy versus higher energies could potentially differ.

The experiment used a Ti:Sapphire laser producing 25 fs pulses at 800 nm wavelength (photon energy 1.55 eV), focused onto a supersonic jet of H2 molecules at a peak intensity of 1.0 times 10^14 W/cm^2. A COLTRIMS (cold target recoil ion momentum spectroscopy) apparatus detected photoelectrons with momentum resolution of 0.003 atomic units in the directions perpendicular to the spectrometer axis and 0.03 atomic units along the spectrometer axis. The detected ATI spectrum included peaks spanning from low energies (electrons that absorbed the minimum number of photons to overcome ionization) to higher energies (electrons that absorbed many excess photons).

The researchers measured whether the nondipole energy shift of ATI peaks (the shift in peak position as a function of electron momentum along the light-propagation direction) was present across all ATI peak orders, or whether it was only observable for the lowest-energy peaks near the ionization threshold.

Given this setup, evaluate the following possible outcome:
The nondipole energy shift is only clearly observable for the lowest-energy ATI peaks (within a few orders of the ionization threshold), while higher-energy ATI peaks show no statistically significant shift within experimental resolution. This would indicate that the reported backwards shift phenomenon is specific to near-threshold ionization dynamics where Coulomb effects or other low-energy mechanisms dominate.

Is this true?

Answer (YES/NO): NO